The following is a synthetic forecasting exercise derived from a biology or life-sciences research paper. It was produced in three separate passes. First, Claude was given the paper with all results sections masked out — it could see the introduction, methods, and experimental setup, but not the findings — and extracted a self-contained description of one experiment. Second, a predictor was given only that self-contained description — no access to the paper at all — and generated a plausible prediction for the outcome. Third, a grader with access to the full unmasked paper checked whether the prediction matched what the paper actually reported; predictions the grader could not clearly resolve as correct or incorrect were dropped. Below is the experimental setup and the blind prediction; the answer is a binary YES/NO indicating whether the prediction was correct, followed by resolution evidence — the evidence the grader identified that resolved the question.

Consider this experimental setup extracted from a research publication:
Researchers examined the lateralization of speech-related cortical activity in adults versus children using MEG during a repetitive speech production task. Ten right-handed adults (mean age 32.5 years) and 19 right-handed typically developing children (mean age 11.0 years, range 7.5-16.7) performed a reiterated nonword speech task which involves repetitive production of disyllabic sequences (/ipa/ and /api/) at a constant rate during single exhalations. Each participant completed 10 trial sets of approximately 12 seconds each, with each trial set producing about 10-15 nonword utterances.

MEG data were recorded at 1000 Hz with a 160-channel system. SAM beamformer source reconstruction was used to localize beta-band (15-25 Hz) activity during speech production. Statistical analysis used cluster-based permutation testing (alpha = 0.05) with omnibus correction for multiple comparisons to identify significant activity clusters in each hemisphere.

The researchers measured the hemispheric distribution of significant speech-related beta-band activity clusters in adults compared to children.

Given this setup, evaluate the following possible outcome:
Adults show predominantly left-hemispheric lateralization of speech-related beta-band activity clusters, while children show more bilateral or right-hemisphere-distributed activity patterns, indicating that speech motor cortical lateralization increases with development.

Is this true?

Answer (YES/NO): YES